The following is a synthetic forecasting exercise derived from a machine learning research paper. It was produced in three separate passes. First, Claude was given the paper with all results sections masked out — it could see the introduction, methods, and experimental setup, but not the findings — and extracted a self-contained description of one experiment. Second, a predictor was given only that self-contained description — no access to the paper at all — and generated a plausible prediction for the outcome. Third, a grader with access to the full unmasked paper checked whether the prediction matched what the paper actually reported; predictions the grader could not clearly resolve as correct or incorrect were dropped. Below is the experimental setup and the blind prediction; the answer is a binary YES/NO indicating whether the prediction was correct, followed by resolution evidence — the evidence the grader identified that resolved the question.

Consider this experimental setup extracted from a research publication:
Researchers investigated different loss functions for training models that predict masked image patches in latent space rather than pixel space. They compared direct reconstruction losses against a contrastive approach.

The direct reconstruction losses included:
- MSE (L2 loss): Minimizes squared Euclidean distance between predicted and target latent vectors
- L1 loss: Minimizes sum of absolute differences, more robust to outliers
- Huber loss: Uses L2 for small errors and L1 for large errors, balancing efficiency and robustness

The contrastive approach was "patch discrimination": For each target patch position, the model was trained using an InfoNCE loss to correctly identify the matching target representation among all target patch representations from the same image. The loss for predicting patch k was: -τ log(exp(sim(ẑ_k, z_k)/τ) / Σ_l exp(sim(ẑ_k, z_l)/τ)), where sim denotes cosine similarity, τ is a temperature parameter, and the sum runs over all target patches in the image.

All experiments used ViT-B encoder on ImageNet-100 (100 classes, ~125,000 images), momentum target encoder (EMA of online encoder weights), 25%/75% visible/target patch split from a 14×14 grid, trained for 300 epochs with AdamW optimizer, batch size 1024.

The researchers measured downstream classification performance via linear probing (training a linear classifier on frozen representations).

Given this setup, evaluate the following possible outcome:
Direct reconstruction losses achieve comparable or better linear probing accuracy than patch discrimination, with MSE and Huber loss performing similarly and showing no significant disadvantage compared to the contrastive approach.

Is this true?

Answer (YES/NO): NO